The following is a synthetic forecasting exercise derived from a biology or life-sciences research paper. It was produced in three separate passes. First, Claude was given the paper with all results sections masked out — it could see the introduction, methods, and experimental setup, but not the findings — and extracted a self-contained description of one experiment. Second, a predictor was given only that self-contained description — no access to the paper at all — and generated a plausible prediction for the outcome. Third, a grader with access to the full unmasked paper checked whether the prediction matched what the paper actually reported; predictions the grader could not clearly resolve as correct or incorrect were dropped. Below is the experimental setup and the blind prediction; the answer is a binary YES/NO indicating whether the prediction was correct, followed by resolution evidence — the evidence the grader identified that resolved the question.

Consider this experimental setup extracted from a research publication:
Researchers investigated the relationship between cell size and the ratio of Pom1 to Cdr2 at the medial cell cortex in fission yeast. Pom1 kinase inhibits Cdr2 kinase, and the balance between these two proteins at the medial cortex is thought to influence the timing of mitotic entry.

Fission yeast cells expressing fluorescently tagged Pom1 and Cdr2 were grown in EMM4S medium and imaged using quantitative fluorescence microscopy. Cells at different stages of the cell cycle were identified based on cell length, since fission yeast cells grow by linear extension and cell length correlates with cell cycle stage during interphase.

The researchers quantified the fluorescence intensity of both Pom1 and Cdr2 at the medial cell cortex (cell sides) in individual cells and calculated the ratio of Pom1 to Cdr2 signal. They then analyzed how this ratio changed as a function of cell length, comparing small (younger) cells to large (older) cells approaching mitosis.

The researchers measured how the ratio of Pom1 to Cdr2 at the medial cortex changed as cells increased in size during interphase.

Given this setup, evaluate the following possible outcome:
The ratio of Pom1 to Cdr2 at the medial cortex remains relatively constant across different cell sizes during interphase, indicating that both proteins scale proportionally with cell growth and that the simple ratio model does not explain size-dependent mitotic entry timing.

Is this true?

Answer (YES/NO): NO